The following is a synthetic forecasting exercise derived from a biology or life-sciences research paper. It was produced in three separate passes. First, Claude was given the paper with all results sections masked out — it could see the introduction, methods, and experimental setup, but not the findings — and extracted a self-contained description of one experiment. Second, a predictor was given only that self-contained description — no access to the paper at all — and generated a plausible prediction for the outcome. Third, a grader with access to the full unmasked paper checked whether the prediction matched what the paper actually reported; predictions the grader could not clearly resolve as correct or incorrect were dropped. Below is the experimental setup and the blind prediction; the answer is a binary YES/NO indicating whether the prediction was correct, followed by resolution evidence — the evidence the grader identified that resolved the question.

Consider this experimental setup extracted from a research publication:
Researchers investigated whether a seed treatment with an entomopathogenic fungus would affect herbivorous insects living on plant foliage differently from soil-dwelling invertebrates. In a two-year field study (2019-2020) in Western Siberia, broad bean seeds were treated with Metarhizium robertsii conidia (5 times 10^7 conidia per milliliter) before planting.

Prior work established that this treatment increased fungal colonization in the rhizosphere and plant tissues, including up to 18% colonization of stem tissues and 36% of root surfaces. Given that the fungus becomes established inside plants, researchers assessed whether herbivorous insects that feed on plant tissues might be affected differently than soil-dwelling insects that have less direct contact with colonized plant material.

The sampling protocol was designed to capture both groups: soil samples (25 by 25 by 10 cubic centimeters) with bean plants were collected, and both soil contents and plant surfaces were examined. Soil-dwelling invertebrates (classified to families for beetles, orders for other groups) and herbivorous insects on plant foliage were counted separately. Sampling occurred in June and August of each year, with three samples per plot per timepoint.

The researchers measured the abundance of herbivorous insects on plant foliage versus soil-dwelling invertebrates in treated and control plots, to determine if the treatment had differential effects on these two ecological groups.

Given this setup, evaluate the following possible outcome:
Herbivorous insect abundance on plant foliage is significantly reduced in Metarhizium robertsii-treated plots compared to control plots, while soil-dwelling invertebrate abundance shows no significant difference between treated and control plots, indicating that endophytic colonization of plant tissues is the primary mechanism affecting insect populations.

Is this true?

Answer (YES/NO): NO